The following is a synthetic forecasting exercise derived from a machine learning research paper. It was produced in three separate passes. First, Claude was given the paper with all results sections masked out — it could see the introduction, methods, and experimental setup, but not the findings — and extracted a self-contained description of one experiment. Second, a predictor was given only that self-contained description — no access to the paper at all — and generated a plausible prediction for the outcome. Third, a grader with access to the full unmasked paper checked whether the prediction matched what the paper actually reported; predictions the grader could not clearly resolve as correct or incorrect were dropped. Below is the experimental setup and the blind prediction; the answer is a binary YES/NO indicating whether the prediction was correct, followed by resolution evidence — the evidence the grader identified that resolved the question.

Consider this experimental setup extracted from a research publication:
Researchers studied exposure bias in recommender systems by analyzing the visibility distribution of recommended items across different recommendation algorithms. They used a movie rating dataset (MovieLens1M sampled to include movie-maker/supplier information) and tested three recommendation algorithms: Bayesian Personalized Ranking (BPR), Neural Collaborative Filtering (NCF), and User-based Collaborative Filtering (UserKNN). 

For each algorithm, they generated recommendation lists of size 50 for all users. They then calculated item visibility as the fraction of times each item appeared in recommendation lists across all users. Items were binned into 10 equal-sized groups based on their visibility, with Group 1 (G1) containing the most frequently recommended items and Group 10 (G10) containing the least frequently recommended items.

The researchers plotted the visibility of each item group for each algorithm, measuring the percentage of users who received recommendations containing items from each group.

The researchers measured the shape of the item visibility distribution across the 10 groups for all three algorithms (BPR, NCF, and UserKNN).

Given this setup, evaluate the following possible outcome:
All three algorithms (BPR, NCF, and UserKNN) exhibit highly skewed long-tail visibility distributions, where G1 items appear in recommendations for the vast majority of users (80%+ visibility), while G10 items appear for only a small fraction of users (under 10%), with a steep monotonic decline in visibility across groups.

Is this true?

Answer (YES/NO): NO